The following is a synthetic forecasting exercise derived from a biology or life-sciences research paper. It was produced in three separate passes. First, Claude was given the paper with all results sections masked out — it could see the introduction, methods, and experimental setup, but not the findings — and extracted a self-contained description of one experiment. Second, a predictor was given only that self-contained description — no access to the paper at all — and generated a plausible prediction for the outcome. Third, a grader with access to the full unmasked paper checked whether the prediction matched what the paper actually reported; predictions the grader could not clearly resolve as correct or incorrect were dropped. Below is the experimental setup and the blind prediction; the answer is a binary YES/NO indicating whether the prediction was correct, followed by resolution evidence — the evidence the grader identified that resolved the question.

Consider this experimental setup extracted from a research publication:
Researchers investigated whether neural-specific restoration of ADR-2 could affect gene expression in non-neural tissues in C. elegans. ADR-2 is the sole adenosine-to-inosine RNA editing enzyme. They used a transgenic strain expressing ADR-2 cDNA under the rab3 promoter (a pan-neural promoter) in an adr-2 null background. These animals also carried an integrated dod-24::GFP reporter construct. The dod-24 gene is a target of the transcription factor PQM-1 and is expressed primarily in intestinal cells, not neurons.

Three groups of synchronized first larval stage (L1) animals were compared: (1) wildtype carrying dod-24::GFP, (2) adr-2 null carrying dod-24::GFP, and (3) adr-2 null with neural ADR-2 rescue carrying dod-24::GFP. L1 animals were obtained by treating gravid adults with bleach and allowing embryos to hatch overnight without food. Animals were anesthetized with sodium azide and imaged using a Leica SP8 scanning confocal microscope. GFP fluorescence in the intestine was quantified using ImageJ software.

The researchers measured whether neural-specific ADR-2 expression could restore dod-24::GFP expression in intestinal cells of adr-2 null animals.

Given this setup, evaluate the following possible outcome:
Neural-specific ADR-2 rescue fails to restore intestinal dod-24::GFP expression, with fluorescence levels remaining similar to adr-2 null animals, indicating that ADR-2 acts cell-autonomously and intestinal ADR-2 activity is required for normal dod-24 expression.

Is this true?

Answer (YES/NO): NO